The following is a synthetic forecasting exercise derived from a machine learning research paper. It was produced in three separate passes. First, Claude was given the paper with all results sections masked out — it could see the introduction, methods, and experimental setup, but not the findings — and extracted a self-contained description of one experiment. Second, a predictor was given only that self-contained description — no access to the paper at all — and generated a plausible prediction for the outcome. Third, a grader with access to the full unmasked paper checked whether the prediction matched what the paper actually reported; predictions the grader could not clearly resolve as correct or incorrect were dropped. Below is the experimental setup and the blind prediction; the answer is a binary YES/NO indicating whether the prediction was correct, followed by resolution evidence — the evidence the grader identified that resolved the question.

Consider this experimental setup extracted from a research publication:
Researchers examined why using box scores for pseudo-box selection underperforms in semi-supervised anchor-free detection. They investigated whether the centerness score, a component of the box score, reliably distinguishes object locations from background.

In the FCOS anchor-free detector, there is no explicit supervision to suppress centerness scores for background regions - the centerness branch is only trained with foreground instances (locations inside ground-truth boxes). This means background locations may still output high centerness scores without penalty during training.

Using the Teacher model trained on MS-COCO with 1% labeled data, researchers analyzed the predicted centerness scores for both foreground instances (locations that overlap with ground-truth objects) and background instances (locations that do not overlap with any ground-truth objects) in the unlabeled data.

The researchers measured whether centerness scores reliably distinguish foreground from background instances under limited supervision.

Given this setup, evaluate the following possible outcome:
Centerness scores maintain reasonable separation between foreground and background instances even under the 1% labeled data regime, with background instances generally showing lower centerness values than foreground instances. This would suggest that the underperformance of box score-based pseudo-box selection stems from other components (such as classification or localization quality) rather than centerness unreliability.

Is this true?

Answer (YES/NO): NO